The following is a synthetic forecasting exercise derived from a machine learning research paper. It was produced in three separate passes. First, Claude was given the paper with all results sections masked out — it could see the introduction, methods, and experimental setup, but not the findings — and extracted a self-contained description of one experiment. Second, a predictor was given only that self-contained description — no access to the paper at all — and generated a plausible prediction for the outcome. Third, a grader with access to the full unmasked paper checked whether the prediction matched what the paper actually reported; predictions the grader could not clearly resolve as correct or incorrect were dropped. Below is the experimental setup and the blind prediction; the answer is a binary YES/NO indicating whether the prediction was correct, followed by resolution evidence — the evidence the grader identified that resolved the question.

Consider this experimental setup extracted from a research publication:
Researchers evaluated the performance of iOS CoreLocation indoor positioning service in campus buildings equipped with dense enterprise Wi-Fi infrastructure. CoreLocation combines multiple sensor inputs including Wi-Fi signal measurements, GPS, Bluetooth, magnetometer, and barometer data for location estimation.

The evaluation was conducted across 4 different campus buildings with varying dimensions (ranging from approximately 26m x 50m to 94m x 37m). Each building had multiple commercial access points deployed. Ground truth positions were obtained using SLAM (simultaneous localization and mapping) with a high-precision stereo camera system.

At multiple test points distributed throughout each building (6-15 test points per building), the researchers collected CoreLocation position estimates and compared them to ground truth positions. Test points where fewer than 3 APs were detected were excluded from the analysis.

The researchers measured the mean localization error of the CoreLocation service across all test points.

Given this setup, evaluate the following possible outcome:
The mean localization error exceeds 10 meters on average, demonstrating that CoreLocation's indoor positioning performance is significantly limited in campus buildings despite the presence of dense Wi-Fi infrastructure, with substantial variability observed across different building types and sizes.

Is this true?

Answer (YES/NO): YES